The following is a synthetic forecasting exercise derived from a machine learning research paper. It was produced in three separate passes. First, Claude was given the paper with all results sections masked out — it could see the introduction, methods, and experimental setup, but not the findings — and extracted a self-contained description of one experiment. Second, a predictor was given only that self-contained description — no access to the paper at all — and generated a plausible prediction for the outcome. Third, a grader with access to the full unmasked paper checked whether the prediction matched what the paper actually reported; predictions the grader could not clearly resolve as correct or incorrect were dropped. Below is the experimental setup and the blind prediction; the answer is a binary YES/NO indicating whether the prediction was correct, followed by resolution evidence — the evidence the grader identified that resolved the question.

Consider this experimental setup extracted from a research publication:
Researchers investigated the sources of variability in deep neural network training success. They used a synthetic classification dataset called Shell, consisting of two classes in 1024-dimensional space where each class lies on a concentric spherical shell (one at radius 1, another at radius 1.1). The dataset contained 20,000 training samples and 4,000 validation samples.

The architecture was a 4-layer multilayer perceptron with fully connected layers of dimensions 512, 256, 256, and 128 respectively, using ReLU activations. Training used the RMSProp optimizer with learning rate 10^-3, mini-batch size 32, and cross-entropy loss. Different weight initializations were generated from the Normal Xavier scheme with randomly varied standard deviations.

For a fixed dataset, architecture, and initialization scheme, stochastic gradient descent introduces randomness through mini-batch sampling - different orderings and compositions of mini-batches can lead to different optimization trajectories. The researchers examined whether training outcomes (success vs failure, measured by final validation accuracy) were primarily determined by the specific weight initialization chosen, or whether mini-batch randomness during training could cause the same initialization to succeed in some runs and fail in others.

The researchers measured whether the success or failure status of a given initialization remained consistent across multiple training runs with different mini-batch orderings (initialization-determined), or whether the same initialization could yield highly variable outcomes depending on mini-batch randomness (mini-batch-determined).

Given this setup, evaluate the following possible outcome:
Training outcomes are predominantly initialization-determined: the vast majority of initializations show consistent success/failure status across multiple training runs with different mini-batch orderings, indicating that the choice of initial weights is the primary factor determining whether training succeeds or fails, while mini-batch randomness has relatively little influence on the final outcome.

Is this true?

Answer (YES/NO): YES